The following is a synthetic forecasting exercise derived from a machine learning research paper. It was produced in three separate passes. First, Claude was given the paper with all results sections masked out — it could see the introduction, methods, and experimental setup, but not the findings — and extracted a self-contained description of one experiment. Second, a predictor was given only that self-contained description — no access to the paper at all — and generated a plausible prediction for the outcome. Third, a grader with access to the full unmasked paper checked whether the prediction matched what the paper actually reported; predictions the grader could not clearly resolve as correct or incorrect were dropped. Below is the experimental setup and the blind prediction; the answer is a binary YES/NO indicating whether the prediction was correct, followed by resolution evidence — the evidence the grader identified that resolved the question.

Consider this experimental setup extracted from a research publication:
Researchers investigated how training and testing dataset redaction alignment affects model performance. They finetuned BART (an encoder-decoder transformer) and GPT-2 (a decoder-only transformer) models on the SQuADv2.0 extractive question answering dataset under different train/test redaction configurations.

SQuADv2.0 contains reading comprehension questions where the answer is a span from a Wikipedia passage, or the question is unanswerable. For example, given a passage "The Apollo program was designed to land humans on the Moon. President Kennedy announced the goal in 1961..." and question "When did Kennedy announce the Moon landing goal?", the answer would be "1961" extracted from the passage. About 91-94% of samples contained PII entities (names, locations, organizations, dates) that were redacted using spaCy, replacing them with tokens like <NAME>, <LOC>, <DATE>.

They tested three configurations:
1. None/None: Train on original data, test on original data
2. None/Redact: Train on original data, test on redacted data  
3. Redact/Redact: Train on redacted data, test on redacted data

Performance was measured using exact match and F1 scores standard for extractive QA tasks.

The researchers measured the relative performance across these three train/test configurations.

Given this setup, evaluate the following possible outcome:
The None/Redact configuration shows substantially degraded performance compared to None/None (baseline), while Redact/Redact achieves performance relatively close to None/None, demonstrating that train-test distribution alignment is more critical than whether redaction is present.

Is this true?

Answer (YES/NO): NO